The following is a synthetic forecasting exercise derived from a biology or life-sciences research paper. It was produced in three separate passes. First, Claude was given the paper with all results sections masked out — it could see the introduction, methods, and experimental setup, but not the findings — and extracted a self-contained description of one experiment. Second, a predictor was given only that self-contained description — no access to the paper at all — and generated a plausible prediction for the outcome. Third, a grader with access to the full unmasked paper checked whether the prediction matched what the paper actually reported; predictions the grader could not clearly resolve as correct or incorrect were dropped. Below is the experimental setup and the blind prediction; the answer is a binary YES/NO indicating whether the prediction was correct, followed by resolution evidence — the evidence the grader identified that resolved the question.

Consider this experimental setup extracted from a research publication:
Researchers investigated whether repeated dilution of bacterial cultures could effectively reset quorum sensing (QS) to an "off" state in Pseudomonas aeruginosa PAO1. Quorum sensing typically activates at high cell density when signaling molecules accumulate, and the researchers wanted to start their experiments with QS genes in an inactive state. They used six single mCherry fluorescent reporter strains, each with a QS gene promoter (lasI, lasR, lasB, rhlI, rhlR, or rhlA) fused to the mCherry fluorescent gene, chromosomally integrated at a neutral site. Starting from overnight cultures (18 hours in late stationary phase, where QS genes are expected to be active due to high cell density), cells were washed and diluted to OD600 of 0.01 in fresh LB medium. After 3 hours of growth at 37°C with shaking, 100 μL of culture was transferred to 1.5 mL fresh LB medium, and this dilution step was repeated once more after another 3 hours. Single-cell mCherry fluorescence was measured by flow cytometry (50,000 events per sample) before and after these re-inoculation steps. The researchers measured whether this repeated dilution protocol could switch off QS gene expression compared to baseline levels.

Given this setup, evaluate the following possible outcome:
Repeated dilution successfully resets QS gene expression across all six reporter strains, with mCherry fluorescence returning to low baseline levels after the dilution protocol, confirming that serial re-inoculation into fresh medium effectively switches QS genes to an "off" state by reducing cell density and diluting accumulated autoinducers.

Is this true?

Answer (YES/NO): YES